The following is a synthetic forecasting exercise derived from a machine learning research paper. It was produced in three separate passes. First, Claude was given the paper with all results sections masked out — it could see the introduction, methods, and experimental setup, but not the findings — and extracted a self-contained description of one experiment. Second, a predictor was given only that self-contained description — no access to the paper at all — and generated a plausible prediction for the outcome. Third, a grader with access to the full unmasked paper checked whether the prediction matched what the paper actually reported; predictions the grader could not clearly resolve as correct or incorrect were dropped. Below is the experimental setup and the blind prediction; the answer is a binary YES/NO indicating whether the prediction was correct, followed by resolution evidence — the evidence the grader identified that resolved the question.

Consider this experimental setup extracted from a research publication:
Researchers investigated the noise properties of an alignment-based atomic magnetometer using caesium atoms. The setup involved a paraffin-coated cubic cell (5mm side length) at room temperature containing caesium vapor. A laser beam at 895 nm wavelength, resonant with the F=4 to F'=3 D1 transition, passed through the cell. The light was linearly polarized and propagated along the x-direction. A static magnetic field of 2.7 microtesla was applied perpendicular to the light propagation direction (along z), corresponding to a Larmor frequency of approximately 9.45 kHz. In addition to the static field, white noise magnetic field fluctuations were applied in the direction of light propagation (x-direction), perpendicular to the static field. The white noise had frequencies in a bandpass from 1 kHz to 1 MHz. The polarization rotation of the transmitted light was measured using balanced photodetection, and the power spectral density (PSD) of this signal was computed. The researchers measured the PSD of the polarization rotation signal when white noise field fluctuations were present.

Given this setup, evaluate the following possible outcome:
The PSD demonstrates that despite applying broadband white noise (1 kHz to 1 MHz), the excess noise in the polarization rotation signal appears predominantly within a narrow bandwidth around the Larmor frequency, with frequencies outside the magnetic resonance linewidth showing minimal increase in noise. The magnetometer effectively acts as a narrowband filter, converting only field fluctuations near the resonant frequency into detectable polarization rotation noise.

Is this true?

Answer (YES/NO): NO